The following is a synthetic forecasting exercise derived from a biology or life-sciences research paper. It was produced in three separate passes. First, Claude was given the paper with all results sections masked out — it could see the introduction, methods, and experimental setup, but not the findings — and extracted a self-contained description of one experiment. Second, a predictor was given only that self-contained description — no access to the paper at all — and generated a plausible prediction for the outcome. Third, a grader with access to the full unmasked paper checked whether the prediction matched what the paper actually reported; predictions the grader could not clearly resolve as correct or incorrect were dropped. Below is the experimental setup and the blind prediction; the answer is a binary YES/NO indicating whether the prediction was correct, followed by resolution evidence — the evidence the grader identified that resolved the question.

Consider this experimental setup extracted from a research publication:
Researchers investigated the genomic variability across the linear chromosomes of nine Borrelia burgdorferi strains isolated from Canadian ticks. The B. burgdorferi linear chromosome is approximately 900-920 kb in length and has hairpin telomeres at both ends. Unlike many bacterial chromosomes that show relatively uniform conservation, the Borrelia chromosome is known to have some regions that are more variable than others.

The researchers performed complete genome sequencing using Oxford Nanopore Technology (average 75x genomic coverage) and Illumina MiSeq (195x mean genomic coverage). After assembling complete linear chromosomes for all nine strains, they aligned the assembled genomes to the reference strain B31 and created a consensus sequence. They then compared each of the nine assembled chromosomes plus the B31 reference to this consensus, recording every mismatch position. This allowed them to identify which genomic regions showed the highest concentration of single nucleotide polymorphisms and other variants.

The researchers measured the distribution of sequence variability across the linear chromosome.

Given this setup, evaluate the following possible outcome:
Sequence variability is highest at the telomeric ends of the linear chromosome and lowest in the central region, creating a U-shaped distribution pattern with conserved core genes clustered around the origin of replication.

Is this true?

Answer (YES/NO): NO